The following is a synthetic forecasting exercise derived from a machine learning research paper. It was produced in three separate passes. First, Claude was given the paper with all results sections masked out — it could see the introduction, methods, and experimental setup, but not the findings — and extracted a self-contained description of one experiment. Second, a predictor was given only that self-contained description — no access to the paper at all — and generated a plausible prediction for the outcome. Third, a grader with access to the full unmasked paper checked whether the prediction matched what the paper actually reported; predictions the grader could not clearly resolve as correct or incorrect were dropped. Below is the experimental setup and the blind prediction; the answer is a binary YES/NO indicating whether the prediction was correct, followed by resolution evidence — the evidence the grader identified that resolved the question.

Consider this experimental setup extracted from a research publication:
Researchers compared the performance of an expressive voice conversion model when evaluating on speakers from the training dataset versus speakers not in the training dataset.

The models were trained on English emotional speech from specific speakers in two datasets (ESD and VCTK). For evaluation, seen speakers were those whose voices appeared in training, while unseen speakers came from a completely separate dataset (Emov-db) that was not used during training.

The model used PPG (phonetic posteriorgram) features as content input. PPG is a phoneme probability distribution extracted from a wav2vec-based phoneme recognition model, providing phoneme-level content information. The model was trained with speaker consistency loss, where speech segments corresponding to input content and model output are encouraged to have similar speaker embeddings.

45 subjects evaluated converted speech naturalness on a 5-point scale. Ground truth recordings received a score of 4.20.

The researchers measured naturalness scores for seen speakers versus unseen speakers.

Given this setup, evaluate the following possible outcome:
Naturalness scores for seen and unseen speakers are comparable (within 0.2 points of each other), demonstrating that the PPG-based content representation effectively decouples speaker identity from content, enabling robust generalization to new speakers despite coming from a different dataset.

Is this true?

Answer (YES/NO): YES